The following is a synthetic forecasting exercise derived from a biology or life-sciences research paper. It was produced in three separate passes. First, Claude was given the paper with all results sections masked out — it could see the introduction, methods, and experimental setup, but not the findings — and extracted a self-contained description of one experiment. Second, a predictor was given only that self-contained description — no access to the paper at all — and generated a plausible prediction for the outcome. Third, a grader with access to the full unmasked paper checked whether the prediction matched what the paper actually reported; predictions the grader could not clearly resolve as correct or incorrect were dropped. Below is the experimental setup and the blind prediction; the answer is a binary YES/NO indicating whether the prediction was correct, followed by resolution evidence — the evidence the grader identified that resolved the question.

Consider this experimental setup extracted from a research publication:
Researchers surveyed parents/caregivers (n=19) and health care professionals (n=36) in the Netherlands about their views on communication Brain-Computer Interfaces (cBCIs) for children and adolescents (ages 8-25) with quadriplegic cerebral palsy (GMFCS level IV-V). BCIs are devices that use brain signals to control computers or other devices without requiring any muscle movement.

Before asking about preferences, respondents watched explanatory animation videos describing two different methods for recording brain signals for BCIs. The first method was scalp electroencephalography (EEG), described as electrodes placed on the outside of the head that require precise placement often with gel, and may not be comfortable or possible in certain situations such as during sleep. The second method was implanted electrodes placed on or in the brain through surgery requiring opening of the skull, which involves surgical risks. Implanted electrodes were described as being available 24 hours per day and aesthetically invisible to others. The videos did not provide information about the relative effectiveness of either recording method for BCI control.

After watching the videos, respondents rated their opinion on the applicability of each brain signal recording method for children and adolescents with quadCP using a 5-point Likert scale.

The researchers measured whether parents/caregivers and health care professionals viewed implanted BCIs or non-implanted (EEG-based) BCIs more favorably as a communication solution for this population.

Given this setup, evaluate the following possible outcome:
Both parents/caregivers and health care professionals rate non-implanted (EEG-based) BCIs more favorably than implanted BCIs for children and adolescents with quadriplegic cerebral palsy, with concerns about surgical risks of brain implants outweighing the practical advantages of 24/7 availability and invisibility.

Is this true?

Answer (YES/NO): NO